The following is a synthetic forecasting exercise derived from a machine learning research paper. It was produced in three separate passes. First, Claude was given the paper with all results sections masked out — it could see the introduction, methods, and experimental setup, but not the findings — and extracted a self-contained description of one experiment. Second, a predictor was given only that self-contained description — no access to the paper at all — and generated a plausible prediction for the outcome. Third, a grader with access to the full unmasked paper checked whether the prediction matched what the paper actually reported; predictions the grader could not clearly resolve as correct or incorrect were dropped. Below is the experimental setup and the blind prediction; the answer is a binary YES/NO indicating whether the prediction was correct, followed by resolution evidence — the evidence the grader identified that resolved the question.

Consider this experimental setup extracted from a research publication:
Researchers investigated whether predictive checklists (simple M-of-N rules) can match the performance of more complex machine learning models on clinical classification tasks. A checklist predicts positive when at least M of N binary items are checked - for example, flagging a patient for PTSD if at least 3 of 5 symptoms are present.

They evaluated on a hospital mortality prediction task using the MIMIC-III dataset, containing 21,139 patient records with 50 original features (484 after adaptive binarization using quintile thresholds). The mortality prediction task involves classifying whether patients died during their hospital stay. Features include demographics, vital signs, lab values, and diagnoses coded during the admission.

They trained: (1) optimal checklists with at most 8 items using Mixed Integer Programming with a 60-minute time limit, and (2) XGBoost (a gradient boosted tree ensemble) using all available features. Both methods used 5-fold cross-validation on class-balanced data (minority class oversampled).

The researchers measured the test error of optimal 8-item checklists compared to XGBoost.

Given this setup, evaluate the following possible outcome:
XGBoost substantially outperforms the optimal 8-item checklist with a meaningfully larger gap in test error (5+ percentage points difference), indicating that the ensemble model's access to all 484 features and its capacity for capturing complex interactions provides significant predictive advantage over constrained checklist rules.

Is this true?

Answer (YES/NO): NO